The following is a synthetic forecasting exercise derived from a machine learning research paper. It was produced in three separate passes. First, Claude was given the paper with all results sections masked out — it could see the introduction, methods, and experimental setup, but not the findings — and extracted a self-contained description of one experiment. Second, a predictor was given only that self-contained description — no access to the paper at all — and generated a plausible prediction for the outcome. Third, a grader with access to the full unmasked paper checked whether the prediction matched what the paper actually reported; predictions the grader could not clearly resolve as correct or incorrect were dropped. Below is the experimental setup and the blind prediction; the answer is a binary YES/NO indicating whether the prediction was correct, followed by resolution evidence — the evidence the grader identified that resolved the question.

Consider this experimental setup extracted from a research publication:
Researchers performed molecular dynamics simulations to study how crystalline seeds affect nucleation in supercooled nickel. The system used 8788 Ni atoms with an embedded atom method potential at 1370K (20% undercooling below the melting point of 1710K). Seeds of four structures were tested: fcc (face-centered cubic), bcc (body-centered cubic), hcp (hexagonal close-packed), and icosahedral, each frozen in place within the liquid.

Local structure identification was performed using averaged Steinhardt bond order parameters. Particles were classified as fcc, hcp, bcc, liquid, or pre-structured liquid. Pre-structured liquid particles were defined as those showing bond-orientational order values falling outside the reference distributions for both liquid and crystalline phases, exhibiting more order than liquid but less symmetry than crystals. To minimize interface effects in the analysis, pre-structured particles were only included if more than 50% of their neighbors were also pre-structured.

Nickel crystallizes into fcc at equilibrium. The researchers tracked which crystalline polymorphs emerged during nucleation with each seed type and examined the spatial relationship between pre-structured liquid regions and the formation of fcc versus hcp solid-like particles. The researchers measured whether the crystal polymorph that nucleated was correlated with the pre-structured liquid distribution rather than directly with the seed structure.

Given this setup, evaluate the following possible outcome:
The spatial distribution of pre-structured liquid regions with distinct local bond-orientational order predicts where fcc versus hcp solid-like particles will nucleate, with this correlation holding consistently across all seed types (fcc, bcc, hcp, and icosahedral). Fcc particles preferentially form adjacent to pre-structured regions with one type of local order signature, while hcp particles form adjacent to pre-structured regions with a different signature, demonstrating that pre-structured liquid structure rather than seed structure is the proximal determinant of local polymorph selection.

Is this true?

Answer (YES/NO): NO